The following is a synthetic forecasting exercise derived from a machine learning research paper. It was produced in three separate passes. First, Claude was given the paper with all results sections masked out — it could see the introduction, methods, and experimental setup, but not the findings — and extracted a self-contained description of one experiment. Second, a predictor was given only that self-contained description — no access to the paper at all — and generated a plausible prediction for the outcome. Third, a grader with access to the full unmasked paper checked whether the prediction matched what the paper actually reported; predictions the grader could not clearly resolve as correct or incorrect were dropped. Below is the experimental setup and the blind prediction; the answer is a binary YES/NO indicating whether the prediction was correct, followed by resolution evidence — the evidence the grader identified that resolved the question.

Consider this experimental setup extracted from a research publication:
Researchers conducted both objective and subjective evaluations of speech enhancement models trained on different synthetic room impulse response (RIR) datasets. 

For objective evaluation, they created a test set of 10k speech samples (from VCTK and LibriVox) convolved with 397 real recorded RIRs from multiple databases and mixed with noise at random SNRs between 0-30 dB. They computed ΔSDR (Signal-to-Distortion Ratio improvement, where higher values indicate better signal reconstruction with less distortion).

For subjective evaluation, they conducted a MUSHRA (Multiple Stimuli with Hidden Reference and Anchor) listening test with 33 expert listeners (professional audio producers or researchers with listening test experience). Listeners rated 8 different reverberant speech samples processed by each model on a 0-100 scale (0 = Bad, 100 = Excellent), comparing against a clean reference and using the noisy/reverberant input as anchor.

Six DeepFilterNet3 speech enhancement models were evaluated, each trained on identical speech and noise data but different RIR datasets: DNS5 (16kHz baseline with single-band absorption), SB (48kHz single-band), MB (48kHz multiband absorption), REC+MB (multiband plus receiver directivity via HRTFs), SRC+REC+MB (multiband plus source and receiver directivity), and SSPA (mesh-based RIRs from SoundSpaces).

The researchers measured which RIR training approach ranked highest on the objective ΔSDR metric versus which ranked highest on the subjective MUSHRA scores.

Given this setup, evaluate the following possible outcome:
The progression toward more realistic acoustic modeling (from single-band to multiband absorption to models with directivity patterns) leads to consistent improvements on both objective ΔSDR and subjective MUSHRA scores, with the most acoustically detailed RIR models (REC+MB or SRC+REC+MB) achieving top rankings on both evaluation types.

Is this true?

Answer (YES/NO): NO